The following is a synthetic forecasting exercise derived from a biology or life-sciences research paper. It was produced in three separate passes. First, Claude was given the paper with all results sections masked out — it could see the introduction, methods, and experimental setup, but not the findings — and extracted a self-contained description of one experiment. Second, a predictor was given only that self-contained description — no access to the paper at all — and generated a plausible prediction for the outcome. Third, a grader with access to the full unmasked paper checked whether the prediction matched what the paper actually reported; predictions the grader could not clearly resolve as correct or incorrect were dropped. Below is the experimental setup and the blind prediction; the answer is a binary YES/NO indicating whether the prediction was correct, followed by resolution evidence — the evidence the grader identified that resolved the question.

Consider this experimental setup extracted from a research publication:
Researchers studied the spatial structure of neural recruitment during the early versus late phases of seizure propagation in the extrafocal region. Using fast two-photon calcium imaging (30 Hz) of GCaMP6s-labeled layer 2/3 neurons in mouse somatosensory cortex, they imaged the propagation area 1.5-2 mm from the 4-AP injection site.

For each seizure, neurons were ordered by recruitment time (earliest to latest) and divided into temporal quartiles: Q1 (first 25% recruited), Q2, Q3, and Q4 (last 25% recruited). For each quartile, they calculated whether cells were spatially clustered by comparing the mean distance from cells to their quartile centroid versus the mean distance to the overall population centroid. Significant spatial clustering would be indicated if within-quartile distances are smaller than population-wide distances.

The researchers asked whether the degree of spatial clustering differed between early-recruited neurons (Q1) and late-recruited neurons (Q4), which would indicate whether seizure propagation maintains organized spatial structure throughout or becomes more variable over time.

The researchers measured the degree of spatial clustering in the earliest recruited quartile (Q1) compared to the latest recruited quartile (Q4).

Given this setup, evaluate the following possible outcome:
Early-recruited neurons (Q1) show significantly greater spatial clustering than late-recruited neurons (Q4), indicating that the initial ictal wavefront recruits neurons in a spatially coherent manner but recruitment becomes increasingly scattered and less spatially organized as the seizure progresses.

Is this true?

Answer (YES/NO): NO